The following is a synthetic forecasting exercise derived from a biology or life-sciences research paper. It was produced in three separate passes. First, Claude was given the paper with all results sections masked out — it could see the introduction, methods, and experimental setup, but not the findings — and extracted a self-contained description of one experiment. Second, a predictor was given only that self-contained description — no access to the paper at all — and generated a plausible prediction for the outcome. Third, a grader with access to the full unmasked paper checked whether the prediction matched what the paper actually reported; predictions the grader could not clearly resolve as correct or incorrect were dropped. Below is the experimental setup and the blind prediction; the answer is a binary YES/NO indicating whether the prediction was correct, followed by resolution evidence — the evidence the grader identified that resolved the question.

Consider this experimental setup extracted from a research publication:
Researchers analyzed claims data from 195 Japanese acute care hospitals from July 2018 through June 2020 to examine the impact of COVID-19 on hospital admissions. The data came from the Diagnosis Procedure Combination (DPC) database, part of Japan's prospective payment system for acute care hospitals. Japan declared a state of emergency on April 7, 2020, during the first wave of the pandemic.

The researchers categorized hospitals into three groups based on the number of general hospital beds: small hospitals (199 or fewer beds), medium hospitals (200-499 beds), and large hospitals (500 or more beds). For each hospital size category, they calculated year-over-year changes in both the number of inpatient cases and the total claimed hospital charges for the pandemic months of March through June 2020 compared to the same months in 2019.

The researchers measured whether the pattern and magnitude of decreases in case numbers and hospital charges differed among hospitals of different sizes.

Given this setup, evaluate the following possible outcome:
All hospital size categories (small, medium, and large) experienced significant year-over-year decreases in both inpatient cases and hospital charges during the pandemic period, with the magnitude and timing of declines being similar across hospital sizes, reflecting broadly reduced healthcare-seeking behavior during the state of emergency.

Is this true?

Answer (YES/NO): YES